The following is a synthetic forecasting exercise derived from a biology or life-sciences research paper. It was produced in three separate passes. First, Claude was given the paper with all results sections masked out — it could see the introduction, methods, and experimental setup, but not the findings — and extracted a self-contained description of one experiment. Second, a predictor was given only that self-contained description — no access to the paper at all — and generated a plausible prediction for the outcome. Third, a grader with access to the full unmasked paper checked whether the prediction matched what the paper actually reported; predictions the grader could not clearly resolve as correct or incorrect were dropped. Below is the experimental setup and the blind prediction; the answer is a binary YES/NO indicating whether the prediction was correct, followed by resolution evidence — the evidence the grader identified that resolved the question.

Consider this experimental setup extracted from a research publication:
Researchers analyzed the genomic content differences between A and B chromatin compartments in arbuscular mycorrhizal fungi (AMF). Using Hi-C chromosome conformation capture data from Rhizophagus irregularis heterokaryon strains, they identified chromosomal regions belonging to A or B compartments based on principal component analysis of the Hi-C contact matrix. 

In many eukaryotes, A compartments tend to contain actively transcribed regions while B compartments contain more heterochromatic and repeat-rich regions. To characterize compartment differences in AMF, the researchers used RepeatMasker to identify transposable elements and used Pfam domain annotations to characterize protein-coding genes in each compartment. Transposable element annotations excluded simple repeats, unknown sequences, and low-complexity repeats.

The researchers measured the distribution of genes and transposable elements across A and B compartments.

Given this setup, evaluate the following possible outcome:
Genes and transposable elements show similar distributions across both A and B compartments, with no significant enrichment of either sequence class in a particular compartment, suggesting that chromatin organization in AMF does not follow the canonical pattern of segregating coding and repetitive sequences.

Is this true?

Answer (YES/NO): NO